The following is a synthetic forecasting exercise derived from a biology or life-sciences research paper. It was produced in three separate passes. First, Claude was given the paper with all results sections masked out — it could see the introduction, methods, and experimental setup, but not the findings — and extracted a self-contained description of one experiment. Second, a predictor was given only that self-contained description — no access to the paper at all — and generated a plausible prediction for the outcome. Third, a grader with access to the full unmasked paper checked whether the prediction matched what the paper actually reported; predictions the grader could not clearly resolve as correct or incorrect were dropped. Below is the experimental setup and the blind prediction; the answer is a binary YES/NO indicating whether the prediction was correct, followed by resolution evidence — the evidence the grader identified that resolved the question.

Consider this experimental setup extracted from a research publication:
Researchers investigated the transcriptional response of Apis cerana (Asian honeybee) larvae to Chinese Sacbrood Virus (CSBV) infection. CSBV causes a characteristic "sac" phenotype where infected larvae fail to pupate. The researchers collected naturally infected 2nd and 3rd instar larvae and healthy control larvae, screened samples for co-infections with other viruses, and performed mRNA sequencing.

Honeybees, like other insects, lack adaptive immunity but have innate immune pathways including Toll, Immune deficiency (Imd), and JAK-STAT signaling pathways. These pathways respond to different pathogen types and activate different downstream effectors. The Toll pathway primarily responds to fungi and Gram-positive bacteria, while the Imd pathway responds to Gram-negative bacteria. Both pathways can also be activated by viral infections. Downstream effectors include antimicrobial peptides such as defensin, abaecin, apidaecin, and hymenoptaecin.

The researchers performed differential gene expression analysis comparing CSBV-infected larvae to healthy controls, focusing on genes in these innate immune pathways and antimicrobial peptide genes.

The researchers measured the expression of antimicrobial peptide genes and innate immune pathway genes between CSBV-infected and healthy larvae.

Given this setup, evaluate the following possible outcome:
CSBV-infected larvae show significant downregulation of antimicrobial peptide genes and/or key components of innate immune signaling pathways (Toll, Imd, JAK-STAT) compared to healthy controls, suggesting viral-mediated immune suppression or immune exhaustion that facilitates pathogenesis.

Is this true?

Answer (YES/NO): YES